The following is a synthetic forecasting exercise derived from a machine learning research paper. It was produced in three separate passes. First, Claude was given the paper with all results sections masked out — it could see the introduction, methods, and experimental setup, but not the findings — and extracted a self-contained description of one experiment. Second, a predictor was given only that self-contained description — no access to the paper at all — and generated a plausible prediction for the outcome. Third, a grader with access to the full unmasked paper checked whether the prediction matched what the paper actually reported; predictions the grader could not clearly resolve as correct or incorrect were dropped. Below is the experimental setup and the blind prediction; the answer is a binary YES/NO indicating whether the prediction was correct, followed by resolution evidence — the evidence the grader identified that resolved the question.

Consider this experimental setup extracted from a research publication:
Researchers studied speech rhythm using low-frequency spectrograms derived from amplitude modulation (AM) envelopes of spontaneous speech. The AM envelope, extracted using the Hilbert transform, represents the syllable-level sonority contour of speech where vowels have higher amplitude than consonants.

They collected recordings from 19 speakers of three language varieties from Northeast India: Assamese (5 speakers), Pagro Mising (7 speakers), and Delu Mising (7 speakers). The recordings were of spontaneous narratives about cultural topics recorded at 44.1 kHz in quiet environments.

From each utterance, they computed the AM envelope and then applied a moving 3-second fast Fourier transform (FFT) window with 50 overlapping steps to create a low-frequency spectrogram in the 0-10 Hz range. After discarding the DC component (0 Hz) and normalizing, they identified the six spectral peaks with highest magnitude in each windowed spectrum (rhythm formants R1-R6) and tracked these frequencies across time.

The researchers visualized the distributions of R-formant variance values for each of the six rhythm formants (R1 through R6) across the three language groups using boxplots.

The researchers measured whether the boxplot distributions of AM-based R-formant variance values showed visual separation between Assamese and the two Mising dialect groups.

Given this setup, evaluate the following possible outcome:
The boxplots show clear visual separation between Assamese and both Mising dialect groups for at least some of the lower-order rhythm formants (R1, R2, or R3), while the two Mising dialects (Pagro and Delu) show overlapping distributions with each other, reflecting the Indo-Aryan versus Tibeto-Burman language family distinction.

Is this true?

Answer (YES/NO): NO